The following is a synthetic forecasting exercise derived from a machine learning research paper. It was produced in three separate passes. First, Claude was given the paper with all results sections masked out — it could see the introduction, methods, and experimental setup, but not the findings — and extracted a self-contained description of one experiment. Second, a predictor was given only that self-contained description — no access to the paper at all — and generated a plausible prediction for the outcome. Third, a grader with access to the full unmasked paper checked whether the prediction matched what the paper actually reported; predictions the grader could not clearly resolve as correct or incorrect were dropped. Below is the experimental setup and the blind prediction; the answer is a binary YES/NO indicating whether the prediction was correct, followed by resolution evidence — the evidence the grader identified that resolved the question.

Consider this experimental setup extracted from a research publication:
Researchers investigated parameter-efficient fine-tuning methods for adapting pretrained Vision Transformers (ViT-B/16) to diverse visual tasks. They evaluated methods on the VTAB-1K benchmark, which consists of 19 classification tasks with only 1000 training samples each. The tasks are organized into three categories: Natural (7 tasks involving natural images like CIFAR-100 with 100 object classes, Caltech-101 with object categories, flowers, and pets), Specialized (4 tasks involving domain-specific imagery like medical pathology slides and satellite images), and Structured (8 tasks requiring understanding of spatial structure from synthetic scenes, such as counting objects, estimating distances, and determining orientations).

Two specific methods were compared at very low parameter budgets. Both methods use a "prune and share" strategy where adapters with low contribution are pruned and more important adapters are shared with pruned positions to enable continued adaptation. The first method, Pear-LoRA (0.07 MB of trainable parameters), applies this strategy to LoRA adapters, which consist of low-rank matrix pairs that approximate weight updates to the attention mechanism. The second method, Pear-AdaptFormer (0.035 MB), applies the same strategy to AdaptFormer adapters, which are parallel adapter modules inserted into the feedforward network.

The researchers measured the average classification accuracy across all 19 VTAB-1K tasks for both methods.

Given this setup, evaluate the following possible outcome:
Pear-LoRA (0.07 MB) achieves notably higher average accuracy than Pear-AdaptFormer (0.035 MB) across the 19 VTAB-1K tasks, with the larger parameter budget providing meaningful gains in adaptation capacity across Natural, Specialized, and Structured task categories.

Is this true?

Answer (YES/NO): NO